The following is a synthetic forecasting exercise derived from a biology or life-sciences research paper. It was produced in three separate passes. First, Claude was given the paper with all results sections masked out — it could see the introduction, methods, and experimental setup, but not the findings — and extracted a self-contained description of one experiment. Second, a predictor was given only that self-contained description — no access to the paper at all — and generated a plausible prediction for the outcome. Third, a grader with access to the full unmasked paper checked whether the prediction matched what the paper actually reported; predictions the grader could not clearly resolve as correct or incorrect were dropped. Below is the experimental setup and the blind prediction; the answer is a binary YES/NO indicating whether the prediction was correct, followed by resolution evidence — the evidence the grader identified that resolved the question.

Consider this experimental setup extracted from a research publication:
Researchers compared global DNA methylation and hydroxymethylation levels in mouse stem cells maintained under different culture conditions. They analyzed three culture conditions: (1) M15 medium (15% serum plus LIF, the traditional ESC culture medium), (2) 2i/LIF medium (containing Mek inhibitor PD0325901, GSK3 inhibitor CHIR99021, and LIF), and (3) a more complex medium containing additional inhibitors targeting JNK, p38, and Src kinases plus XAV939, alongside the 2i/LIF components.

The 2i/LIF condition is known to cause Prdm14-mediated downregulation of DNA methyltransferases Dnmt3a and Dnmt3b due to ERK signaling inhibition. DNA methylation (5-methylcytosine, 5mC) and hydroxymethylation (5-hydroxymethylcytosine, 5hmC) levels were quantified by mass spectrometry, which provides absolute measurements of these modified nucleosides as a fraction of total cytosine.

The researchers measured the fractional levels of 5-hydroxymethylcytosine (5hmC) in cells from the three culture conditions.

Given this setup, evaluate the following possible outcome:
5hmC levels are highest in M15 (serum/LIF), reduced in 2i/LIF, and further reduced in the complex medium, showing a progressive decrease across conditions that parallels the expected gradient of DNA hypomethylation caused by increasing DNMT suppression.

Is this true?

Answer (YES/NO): NO